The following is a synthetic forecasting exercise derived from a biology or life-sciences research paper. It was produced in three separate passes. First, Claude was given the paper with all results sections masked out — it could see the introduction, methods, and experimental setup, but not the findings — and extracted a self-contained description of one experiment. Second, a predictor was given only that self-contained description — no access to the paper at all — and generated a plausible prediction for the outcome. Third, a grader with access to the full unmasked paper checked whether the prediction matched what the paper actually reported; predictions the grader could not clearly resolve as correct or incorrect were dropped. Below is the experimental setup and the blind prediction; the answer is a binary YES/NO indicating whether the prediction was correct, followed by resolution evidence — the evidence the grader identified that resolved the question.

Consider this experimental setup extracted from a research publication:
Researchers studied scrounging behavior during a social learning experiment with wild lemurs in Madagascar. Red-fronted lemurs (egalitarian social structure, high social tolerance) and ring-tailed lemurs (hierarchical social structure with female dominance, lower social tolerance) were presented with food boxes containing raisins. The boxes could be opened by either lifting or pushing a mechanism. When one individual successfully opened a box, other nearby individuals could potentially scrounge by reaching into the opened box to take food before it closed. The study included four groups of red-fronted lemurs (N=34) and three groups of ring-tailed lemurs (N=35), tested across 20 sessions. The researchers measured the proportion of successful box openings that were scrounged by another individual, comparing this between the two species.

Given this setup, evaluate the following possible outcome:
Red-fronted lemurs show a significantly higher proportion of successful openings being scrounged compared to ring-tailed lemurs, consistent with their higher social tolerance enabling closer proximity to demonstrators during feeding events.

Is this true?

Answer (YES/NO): YES